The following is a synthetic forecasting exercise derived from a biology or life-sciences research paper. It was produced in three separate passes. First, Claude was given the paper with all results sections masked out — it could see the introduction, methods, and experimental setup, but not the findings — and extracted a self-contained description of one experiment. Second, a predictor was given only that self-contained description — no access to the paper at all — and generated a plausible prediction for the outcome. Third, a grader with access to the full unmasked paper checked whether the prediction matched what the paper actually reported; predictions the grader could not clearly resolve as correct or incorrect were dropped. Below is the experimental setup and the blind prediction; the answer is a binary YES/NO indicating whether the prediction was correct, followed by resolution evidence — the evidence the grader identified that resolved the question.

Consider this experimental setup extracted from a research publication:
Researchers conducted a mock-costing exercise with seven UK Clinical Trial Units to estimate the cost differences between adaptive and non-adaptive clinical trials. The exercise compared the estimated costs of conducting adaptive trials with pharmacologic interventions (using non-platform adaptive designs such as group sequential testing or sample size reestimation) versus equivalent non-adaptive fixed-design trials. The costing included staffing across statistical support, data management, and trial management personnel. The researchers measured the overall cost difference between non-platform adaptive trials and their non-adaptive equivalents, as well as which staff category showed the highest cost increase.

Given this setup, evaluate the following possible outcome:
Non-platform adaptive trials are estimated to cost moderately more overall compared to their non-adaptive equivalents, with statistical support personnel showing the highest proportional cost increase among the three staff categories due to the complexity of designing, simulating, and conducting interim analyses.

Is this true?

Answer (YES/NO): YES